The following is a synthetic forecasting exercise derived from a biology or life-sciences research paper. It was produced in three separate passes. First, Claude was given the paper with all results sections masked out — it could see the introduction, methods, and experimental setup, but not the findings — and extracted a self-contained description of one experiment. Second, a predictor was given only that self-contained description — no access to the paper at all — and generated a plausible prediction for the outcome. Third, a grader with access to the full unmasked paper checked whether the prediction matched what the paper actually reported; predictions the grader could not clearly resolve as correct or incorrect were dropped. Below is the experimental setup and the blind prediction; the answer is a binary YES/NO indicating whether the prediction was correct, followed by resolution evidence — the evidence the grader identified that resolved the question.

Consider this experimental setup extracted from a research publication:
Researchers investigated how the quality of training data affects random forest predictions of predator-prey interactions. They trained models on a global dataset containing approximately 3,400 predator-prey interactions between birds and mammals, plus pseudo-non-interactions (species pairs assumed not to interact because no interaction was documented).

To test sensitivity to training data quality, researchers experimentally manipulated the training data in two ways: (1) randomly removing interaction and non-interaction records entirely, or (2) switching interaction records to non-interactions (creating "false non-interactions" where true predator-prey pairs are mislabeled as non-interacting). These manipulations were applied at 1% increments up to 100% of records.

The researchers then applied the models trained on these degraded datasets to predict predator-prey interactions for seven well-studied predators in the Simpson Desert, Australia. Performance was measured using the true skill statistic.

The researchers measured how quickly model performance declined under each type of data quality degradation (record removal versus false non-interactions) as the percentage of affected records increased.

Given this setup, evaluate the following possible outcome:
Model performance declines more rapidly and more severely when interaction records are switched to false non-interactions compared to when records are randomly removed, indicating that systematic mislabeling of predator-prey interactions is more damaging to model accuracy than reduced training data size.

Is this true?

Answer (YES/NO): YES